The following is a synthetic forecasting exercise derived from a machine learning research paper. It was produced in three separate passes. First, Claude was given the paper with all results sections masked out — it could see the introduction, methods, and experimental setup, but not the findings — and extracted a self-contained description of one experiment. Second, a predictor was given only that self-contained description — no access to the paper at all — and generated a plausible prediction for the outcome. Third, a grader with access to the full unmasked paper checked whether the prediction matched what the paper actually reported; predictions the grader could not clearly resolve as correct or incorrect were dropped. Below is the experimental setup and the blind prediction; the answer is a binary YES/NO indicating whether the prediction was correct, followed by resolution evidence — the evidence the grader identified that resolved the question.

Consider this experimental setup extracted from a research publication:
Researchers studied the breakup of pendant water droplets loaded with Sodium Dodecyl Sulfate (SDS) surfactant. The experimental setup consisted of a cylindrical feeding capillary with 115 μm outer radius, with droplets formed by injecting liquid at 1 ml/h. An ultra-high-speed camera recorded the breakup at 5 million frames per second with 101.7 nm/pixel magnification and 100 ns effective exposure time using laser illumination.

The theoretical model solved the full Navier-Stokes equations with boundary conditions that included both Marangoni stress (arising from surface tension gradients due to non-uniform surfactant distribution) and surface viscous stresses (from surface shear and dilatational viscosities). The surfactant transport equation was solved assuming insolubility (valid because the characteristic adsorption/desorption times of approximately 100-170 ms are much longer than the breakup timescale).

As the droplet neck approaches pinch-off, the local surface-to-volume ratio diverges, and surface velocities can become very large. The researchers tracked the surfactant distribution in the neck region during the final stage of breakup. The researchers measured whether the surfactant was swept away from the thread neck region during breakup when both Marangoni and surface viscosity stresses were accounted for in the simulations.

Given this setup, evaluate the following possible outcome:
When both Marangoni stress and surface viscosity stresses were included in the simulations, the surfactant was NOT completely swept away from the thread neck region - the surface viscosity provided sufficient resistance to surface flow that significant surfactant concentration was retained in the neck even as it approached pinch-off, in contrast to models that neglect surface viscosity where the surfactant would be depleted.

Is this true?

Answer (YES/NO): NO